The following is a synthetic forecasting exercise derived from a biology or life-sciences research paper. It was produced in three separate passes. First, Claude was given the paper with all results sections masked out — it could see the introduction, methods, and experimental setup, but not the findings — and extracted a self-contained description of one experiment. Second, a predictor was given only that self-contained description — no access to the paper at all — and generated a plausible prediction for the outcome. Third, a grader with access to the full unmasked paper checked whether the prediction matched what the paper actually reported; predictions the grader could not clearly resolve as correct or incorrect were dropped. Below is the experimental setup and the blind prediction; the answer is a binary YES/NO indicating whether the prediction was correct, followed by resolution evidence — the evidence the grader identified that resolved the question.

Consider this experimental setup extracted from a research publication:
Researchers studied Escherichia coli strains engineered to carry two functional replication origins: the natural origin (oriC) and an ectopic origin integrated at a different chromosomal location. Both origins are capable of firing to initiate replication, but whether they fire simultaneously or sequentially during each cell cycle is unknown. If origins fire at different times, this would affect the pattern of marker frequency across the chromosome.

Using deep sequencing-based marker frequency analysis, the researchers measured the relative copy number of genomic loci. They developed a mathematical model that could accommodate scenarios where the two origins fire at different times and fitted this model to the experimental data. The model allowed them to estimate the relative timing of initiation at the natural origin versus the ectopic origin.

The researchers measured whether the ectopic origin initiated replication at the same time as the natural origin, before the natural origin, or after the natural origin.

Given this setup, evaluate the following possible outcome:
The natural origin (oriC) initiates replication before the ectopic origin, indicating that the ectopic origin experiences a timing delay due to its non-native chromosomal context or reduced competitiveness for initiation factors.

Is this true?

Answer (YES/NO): NO